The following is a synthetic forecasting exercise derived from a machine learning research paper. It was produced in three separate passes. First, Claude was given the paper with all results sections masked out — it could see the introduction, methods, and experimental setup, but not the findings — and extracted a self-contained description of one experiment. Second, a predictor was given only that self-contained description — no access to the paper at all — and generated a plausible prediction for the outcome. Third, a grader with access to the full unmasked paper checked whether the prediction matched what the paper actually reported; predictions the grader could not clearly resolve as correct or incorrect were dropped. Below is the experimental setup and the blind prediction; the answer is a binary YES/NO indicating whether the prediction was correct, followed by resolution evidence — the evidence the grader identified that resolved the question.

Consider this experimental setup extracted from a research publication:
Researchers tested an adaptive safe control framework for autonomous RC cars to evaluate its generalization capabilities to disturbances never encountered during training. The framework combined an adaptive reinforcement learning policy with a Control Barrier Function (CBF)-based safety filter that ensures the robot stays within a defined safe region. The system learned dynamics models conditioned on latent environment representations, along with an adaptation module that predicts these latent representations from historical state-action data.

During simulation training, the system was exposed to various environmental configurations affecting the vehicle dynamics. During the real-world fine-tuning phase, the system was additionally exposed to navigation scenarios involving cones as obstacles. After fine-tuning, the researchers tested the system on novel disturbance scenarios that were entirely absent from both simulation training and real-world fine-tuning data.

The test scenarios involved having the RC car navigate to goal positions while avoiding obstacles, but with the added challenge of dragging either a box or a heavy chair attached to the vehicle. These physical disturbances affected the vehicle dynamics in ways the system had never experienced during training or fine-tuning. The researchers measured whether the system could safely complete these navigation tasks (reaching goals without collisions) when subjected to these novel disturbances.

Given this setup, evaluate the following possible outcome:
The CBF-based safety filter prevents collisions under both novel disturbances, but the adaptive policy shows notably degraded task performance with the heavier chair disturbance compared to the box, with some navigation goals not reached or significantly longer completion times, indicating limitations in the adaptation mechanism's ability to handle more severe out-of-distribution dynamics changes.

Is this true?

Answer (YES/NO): NO